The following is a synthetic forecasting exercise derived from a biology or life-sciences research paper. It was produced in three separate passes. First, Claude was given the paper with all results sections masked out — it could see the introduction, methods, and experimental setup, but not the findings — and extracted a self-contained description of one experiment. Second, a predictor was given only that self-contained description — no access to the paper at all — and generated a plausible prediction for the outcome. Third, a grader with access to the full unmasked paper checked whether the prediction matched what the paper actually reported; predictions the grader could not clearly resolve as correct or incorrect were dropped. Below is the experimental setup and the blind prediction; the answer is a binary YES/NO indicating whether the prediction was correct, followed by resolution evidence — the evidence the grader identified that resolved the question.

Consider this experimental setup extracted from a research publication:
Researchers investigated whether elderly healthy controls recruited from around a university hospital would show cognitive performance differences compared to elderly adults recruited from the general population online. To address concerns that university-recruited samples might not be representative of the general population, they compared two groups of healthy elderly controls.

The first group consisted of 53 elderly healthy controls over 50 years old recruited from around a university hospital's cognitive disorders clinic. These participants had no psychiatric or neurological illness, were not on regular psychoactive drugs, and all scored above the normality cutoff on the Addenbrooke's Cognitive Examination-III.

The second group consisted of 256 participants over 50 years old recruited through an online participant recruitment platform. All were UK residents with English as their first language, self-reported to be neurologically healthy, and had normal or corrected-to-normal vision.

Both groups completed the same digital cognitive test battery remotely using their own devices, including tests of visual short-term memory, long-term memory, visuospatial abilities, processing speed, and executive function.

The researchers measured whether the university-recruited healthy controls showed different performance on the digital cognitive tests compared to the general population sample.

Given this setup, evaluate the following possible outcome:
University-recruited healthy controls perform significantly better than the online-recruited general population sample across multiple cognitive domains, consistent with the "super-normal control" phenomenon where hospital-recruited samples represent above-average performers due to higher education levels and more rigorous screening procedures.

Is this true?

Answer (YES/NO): NO